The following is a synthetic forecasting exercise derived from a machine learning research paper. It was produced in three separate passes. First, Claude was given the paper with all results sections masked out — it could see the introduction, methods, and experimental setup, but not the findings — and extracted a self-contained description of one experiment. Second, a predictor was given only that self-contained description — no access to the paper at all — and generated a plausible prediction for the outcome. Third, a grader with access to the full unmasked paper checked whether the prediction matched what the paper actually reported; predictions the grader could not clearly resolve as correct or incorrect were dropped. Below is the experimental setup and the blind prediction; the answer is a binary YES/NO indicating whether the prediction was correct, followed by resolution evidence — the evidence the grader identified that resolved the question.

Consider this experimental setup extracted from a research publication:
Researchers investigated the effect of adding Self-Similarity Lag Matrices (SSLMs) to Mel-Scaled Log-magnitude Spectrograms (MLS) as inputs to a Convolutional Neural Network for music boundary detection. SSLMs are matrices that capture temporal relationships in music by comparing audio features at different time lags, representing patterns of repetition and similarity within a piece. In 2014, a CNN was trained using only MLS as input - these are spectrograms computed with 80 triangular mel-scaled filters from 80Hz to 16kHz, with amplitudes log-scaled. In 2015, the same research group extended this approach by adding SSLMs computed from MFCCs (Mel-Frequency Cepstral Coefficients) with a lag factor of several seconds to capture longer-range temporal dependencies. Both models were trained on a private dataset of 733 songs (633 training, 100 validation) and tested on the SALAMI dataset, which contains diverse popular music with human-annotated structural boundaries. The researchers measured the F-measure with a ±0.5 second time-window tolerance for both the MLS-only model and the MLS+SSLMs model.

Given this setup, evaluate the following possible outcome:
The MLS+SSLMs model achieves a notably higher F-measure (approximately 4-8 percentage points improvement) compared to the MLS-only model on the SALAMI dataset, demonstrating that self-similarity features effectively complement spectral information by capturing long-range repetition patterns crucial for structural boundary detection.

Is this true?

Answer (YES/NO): YES